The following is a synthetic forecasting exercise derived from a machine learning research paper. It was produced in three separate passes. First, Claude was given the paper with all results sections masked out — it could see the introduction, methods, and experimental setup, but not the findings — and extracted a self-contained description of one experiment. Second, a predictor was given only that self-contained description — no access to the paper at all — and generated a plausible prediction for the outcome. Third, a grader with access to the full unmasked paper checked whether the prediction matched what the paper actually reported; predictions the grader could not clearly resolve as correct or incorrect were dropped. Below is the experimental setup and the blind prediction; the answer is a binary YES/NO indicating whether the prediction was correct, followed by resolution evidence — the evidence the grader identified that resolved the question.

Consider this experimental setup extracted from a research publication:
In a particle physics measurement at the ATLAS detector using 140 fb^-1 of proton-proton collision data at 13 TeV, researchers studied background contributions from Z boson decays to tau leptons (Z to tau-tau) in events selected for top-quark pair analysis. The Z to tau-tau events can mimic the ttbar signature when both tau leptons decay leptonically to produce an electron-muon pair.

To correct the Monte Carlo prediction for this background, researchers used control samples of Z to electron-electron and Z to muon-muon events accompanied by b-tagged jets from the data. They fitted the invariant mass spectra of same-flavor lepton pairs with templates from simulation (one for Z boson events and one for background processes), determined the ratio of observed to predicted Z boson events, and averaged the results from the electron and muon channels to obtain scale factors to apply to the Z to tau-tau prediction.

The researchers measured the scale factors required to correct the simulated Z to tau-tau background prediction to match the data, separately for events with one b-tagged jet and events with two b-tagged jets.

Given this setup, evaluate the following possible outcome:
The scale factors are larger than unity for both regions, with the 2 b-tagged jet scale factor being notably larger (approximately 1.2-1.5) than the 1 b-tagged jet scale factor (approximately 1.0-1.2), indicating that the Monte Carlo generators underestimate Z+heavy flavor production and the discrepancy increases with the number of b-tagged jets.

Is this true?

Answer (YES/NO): YES